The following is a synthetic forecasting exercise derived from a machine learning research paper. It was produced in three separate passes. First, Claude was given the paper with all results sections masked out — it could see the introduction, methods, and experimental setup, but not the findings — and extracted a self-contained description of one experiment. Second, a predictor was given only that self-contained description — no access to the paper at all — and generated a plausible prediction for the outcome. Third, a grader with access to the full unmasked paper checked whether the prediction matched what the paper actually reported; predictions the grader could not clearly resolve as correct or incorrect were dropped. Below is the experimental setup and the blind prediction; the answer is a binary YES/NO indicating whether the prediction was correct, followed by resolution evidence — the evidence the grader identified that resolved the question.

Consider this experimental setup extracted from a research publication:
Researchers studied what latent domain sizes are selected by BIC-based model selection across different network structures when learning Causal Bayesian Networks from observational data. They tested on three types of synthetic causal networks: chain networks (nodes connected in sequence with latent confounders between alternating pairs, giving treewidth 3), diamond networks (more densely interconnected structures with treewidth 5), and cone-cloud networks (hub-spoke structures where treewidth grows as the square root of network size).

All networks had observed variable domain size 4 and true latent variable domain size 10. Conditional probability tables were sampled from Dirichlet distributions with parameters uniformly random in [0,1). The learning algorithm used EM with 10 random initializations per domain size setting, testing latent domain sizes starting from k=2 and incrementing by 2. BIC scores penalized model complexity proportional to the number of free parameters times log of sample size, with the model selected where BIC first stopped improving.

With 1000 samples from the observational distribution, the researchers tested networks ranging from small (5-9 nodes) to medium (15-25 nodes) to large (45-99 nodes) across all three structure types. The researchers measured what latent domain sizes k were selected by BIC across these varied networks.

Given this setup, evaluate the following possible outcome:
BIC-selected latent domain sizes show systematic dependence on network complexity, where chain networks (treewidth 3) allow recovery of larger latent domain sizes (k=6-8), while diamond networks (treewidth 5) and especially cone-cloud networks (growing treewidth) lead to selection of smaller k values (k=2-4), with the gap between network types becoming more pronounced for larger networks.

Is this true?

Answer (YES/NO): NO